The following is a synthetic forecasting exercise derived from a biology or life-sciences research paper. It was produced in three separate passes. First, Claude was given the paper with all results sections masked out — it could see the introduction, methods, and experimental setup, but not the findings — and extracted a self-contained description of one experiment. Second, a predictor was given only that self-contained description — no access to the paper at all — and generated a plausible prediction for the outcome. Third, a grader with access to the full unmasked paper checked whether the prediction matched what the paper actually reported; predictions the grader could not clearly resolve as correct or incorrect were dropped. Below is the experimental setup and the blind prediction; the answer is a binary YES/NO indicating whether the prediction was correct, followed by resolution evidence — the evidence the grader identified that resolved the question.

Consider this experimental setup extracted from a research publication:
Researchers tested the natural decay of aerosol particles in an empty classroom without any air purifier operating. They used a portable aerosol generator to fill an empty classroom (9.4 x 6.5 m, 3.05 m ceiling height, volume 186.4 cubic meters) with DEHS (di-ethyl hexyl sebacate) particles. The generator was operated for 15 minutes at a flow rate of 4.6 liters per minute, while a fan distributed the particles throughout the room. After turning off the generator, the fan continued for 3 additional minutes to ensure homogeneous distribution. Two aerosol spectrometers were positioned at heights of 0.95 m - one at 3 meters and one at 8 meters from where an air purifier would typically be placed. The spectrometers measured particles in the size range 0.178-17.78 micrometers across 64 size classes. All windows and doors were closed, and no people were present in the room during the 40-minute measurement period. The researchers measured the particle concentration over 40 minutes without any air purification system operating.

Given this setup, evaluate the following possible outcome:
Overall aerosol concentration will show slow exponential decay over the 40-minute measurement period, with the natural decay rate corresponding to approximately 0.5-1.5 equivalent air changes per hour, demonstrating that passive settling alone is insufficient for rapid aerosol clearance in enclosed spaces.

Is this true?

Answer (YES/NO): NO